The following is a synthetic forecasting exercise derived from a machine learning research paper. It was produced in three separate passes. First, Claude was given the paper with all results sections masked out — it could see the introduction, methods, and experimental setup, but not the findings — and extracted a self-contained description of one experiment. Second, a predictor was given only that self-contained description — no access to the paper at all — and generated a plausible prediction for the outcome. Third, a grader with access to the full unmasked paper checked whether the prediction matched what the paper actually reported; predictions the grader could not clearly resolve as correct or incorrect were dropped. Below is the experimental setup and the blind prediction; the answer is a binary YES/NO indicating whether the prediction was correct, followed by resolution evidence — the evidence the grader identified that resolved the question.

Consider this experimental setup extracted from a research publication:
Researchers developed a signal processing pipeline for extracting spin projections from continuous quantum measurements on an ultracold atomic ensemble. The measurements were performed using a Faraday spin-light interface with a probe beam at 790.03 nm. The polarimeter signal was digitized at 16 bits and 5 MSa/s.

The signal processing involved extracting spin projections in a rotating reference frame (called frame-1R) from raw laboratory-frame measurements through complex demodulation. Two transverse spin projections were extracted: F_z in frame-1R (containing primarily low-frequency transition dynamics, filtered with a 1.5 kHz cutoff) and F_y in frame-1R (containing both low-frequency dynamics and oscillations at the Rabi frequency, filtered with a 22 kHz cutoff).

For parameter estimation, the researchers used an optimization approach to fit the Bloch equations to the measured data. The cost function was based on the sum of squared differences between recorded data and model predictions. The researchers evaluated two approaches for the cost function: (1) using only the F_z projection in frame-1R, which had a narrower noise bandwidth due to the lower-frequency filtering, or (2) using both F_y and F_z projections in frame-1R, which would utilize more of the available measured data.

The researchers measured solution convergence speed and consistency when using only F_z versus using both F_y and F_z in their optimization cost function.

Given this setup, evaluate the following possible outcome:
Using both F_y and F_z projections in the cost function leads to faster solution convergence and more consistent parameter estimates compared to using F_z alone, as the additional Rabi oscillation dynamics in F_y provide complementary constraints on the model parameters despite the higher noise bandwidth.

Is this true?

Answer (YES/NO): NO